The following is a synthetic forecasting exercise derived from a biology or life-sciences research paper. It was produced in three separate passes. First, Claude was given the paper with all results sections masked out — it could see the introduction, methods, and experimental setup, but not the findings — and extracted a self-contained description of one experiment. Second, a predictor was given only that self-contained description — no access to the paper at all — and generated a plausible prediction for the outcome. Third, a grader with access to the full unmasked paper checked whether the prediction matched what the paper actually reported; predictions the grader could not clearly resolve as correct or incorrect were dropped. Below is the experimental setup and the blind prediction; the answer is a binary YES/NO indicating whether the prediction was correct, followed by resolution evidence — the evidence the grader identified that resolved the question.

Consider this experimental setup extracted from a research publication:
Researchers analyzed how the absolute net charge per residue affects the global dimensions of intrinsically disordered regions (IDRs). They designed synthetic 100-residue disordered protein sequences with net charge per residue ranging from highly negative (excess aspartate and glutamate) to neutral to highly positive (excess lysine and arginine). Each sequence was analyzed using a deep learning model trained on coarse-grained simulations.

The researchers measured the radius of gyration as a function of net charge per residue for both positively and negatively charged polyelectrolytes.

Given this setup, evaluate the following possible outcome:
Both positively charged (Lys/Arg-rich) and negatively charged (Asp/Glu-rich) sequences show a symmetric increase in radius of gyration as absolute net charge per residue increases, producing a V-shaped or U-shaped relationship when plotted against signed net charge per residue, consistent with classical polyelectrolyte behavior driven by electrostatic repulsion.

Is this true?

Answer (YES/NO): YES